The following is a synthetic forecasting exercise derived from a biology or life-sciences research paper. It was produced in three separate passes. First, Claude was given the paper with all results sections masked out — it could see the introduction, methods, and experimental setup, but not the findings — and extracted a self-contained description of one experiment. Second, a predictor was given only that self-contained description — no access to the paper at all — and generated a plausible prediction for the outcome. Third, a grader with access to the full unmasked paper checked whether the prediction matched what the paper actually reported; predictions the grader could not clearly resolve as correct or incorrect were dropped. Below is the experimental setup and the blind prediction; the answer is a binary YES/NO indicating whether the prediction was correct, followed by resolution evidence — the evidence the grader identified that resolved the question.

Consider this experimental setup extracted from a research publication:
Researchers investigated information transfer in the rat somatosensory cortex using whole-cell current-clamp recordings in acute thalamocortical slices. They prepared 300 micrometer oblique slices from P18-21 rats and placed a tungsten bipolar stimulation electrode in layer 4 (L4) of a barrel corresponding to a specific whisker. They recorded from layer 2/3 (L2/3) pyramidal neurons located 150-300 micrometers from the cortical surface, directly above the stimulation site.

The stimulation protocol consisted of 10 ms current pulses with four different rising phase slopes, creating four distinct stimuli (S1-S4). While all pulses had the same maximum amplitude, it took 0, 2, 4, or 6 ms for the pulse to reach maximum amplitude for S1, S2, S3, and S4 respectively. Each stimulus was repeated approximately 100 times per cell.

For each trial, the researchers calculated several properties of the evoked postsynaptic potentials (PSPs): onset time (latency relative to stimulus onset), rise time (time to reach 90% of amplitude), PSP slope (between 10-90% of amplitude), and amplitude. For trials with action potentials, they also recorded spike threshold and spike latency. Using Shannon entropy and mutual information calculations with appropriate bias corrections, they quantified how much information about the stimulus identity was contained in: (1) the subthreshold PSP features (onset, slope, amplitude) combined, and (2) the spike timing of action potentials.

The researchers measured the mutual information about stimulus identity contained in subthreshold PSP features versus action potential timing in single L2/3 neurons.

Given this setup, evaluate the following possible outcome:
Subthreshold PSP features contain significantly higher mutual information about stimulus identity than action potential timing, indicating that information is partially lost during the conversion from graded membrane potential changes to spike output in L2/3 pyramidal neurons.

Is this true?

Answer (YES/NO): YES